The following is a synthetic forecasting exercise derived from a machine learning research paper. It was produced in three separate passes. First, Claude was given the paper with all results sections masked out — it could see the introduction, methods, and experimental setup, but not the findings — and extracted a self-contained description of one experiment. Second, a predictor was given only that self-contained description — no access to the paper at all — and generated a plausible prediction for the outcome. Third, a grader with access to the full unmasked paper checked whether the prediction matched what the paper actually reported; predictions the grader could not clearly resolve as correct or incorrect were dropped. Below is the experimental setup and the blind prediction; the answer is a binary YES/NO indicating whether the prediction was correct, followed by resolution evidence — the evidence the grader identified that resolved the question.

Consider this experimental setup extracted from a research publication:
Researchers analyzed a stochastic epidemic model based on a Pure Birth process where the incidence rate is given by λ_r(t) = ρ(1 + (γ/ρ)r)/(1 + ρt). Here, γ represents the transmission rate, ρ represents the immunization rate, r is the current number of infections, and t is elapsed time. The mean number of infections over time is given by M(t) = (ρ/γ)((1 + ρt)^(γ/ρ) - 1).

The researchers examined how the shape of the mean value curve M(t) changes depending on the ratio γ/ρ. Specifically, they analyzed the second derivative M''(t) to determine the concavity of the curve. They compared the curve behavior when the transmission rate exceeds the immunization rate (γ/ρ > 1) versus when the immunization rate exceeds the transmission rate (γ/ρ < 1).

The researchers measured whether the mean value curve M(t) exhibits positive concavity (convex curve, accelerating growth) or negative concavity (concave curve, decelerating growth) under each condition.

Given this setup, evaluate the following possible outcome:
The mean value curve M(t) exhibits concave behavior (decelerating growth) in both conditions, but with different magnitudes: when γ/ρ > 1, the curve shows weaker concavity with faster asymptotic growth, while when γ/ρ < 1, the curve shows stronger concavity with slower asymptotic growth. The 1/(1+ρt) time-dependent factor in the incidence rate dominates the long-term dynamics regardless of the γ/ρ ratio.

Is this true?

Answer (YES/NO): NO